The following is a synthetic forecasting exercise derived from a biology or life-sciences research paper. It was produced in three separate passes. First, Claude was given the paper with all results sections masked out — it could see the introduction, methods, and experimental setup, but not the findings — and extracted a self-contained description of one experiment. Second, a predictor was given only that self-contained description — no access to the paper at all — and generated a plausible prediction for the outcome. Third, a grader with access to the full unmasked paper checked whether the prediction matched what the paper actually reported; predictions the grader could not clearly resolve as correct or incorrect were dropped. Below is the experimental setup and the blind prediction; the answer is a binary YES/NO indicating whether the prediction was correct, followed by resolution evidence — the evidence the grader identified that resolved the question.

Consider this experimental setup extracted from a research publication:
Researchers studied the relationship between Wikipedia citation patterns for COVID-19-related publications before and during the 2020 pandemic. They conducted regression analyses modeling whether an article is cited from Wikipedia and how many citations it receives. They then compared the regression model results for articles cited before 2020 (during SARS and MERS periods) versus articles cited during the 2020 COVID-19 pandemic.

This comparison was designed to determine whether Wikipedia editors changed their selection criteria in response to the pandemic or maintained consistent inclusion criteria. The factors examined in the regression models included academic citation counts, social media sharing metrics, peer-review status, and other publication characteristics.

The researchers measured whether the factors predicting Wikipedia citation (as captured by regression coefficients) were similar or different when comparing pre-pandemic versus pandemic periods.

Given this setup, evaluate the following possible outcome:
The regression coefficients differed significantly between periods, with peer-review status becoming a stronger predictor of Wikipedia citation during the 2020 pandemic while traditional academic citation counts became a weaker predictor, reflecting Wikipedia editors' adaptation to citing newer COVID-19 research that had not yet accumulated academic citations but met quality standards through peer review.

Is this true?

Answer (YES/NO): NO